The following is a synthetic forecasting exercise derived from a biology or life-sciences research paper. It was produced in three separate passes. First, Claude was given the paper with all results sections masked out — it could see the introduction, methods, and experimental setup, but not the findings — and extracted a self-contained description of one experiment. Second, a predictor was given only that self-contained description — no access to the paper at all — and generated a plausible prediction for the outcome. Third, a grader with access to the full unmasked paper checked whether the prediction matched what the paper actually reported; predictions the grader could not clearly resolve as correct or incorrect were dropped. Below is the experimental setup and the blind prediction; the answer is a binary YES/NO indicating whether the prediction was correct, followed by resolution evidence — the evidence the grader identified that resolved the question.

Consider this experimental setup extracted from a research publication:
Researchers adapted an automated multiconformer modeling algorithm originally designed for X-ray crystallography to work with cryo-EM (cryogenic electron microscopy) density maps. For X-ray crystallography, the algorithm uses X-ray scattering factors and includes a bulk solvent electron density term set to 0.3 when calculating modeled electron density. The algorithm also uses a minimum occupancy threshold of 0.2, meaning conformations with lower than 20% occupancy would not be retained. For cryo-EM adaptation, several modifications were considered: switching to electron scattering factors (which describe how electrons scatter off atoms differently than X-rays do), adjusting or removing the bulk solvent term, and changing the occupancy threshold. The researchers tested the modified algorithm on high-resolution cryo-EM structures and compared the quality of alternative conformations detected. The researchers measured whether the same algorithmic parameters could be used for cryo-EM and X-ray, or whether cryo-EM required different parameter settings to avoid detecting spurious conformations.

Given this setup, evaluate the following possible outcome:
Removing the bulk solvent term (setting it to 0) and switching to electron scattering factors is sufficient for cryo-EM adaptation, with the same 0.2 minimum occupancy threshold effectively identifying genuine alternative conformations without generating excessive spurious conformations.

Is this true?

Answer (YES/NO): NO